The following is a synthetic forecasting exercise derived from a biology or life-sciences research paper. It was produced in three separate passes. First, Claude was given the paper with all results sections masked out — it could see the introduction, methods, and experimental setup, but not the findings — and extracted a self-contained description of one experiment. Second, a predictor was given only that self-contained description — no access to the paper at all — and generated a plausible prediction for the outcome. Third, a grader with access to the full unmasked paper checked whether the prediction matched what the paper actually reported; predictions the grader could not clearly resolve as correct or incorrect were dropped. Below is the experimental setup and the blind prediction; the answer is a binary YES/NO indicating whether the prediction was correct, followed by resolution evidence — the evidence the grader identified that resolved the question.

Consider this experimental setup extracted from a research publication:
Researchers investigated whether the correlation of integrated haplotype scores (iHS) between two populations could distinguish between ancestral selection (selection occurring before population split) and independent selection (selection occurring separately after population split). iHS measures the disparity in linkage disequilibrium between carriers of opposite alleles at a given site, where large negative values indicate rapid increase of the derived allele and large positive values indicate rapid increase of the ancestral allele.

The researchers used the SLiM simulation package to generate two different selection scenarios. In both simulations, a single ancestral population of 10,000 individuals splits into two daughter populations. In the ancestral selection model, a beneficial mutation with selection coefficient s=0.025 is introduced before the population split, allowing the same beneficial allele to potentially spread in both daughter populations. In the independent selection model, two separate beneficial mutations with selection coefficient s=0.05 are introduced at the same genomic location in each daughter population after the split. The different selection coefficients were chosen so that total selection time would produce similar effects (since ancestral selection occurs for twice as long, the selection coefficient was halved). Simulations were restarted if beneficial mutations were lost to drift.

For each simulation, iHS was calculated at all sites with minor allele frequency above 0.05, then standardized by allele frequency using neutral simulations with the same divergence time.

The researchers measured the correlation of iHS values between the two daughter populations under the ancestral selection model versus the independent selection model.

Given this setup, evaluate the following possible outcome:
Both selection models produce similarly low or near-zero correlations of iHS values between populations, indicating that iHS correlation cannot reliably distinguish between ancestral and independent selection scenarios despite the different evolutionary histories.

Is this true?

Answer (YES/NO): NO